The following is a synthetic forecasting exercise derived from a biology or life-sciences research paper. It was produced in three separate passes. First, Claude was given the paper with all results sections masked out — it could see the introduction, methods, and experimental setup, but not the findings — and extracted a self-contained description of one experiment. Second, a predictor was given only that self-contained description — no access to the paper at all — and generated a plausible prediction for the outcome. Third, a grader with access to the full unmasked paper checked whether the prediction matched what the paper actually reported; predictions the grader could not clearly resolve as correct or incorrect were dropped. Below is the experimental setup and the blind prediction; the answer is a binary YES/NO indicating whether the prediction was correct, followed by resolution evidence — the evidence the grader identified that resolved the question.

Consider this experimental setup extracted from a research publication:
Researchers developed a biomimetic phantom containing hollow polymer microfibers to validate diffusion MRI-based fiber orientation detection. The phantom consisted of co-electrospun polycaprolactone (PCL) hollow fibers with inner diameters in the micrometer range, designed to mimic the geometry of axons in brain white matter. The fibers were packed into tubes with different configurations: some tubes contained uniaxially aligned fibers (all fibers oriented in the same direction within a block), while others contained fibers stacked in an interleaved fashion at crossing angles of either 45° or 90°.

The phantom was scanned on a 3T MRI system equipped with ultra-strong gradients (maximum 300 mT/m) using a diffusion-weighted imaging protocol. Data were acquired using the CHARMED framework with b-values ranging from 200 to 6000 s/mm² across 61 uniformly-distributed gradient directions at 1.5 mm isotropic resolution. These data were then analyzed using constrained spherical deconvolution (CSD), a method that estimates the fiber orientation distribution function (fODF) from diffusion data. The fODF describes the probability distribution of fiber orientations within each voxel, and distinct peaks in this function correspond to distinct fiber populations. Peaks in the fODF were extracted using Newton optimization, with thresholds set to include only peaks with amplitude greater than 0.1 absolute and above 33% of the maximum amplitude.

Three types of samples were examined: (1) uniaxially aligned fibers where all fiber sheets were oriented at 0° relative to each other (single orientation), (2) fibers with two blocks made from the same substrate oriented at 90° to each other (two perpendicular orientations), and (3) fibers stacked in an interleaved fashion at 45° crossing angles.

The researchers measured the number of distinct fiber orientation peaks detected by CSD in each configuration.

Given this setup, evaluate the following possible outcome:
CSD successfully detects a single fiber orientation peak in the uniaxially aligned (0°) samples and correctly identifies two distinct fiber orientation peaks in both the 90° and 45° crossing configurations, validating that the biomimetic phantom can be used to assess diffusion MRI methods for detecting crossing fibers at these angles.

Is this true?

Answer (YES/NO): YES